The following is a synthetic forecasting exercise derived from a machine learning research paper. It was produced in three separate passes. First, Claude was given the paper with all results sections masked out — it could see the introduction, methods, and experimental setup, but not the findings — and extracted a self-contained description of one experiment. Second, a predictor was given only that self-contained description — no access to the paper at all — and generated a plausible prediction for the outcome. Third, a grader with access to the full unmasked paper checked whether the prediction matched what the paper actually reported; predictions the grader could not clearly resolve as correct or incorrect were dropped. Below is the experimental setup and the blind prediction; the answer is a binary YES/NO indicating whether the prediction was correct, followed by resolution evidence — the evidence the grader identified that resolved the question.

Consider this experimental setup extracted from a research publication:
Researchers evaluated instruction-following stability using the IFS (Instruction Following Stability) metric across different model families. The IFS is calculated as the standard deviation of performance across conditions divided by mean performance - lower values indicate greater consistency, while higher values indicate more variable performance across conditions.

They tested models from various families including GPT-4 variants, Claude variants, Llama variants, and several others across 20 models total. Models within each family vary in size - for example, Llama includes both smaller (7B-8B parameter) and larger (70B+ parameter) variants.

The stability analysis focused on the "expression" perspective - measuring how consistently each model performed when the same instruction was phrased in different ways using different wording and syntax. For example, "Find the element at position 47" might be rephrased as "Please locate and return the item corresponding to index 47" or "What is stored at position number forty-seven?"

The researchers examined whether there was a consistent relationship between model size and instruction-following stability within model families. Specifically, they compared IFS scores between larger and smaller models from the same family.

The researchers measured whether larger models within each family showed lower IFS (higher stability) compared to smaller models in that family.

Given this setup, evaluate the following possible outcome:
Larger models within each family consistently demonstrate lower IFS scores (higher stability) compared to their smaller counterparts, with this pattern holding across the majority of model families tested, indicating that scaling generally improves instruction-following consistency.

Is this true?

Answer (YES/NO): NO